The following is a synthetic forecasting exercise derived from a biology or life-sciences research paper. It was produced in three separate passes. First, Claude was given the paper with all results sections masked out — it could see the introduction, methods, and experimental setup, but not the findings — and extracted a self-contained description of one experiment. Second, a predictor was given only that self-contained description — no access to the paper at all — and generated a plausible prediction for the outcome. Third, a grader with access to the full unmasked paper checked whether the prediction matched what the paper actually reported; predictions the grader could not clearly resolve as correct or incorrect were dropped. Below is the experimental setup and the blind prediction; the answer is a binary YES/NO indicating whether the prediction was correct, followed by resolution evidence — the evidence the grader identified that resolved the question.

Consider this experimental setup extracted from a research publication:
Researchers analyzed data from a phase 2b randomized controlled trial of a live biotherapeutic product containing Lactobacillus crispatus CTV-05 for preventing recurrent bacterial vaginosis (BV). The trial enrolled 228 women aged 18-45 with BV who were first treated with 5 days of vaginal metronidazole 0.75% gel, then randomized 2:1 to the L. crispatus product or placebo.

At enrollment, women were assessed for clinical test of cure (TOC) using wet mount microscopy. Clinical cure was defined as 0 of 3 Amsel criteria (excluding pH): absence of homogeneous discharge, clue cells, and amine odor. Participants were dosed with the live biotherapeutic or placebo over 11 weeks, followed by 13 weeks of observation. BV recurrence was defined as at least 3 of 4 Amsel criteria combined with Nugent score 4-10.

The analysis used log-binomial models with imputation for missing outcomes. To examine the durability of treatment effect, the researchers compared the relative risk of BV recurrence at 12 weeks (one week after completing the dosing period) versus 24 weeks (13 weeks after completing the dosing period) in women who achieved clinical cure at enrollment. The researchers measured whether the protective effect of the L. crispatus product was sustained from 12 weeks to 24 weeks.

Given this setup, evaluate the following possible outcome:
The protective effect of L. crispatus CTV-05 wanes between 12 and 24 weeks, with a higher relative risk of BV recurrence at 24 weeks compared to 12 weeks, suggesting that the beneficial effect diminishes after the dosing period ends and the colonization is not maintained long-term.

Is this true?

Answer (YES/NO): YES